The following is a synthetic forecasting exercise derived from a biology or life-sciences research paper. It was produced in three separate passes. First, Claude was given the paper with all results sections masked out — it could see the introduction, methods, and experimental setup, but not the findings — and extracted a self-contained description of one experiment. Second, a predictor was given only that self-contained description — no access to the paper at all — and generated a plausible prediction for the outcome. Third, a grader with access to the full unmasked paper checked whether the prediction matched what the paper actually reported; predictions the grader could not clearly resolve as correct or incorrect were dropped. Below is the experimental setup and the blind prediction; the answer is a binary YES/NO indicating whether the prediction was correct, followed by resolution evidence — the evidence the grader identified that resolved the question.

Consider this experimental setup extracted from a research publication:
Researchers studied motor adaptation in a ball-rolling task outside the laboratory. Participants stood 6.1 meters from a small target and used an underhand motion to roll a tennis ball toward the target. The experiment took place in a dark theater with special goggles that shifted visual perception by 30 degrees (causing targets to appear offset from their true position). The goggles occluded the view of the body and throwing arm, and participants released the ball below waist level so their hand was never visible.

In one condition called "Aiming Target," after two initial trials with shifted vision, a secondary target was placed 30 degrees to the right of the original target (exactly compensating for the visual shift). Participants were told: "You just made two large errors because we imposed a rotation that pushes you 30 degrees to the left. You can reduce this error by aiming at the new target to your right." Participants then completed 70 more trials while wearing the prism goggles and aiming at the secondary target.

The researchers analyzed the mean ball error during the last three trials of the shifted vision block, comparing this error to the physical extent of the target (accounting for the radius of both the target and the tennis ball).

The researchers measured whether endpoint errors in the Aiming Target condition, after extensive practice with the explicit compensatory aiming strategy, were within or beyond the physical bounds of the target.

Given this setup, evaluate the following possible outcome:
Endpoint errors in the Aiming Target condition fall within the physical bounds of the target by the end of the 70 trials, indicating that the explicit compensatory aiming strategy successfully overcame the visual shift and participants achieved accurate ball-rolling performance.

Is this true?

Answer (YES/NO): NO